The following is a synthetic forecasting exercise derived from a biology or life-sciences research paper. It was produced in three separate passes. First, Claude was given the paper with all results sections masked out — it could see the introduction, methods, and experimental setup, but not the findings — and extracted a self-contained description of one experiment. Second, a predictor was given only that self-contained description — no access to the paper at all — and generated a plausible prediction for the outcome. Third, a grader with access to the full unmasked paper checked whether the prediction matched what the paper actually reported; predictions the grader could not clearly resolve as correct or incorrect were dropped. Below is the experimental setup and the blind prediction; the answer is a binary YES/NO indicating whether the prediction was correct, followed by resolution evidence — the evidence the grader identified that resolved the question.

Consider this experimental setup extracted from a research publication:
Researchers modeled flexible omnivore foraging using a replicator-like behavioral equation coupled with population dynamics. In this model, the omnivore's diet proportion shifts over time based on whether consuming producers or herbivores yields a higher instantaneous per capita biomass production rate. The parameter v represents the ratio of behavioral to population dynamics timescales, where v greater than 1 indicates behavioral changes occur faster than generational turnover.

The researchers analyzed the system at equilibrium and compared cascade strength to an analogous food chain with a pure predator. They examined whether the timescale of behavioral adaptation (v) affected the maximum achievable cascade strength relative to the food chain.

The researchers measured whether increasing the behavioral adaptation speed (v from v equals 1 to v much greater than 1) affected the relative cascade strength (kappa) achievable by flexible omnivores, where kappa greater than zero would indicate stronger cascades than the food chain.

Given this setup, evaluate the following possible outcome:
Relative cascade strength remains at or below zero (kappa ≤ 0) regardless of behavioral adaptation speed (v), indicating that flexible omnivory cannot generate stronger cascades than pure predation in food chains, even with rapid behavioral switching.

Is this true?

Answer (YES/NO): YES